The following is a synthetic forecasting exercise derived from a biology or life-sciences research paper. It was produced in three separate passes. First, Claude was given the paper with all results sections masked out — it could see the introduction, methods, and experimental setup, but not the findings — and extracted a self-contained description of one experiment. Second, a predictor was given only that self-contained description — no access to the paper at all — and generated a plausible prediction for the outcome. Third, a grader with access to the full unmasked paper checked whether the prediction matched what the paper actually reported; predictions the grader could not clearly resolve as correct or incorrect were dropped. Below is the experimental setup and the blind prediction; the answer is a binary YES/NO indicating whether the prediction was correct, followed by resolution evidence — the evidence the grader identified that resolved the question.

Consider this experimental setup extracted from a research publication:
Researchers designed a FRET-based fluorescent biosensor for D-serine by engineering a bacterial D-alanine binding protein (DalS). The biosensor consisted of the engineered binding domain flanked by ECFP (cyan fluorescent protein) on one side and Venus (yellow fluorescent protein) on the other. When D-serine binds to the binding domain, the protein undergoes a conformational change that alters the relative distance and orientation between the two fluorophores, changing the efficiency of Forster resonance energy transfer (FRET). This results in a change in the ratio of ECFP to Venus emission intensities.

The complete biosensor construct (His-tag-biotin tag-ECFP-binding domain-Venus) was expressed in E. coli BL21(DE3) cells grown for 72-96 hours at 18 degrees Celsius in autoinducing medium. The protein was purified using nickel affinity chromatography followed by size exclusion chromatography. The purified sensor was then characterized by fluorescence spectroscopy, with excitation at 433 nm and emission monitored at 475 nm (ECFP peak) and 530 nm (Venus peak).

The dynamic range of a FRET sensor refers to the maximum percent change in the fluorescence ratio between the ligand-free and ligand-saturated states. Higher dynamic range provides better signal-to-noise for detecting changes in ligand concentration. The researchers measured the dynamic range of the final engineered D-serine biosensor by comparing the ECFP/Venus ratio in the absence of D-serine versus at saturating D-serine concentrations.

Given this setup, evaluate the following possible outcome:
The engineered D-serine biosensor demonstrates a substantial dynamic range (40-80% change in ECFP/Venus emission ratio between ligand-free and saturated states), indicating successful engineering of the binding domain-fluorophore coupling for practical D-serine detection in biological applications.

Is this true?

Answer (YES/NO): NO